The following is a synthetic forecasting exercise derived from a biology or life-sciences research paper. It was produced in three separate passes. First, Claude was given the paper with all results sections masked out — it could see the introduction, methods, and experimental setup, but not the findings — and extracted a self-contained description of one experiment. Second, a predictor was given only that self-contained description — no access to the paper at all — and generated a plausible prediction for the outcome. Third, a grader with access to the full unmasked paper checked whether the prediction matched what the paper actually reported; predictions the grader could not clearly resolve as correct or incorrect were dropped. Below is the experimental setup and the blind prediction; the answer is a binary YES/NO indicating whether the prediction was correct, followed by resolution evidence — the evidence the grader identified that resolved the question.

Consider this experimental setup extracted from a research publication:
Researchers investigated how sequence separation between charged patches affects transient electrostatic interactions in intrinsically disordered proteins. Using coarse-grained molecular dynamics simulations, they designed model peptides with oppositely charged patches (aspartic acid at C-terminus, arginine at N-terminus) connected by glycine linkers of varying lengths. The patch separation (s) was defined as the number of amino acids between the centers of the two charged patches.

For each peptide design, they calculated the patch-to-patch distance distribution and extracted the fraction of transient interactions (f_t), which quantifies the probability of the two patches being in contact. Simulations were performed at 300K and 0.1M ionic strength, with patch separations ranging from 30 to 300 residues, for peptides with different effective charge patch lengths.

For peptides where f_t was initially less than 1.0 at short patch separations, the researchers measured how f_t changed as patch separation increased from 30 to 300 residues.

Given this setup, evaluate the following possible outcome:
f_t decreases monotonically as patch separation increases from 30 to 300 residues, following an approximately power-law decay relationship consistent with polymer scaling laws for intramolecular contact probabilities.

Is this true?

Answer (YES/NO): NO